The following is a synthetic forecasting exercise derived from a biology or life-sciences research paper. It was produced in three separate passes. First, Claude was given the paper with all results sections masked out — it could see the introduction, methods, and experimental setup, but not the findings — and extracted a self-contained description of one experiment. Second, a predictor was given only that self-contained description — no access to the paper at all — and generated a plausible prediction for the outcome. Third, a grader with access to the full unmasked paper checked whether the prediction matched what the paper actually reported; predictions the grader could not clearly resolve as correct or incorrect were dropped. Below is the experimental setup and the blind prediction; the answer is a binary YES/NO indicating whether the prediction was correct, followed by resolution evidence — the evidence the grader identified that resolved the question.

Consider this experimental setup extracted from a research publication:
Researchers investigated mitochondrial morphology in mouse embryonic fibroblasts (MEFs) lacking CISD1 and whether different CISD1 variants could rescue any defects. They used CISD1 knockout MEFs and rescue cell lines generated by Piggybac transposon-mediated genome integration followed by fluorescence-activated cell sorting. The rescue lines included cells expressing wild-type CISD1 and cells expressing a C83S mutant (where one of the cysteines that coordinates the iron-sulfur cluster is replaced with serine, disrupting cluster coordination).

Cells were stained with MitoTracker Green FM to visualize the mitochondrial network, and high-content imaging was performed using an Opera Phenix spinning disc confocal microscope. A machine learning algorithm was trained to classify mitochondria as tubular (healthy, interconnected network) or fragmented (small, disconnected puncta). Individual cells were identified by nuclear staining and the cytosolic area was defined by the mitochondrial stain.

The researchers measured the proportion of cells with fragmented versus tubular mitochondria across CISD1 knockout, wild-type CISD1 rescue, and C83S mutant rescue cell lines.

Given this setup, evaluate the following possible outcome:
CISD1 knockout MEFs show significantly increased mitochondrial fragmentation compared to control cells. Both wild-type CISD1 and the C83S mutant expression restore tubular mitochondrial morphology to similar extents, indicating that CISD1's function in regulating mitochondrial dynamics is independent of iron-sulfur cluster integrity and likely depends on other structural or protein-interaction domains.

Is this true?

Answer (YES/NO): NO